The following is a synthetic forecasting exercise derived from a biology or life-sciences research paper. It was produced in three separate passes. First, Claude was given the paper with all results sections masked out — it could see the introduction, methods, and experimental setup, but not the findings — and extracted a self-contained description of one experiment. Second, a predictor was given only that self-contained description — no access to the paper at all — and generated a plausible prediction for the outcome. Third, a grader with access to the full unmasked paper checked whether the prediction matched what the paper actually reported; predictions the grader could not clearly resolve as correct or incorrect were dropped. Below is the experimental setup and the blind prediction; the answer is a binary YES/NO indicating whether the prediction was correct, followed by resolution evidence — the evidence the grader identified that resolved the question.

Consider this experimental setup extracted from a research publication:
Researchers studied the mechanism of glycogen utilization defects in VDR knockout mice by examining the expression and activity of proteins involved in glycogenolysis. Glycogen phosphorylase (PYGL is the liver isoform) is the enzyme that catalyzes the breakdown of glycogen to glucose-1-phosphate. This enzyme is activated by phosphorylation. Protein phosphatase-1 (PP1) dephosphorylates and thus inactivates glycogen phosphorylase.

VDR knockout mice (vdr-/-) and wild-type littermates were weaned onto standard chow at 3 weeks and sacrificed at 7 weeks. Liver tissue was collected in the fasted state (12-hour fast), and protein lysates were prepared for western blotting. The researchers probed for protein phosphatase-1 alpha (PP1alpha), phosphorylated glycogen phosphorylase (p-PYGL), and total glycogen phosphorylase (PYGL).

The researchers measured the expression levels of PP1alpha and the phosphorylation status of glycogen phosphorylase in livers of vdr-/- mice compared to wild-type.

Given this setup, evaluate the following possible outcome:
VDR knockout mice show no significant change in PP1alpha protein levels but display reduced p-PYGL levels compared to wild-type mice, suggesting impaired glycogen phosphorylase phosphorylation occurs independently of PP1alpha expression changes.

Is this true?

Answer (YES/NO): NO